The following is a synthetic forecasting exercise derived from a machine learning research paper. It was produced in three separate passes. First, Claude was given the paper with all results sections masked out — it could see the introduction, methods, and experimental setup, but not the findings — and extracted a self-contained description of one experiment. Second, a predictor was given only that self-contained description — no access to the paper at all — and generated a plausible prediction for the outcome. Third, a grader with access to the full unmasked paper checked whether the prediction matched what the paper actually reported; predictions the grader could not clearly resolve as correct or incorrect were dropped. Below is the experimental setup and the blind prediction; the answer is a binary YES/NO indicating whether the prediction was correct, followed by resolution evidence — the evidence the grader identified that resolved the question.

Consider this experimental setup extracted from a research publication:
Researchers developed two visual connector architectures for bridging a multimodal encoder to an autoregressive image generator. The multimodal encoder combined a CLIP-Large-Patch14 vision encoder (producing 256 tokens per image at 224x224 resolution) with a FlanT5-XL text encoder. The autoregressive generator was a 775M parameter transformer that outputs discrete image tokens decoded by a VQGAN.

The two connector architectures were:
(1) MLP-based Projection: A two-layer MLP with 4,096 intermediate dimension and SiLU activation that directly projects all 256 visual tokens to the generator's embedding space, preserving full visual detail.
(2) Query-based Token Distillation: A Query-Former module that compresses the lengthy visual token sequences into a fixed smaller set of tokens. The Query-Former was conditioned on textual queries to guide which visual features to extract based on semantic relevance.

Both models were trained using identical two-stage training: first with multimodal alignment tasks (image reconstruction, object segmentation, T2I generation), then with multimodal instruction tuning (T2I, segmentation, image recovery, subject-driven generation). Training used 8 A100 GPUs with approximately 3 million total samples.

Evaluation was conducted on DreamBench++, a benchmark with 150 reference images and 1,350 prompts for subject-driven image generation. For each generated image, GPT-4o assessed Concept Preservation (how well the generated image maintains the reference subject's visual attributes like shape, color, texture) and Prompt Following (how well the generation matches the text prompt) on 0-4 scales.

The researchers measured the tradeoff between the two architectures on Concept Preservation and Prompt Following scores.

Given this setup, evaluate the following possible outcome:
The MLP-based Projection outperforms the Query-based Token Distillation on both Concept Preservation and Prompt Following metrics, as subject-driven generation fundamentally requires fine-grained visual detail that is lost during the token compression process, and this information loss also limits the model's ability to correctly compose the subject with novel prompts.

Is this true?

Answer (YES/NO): NO